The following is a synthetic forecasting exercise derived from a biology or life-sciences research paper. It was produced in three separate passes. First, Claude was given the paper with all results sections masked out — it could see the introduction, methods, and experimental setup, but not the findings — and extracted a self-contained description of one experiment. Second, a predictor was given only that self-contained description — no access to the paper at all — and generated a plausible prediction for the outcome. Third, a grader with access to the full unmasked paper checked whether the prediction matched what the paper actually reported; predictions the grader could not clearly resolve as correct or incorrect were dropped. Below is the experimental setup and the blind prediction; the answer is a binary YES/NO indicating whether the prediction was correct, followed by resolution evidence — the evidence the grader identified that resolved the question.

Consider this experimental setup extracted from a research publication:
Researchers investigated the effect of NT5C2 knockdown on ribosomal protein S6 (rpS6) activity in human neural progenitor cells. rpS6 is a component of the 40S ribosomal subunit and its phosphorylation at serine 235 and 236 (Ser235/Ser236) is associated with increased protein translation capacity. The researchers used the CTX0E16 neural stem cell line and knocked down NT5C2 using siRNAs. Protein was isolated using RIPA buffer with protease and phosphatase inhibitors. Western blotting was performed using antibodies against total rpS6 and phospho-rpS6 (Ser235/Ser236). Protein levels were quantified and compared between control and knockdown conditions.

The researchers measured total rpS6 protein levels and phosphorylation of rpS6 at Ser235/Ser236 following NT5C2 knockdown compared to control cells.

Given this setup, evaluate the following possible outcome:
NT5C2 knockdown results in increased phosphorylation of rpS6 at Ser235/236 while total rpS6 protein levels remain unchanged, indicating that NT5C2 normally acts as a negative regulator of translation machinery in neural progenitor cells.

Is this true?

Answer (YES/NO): YES